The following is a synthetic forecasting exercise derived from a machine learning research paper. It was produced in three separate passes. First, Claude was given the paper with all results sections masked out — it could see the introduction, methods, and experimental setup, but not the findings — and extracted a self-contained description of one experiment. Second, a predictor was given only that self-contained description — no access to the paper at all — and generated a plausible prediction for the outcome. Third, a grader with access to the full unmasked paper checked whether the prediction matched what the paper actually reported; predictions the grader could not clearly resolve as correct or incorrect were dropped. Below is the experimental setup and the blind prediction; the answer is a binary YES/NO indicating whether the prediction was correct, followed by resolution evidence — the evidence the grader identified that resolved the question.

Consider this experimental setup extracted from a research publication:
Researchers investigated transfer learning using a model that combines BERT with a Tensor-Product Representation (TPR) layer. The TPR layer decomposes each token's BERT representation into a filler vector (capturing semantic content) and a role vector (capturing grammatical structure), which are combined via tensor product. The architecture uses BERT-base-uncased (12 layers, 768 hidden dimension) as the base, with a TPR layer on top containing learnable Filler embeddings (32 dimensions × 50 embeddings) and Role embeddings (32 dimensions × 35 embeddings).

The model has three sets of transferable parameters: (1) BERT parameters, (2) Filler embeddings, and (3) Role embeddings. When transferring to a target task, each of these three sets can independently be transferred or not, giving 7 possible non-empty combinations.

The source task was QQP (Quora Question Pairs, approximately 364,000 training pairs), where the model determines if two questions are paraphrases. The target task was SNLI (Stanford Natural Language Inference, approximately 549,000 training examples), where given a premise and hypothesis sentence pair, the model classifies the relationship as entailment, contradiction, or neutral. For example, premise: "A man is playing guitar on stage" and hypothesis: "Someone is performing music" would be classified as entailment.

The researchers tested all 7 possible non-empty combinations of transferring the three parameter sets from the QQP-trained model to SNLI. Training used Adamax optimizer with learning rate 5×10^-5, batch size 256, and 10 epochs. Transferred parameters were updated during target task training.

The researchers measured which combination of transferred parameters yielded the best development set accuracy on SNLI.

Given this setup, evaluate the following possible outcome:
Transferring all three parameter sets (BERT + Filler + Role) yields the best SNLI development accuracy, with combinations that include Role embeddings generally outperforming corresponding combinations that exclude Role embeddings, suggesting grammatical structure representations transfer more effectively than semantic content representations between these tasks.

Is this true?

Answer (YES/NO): NO